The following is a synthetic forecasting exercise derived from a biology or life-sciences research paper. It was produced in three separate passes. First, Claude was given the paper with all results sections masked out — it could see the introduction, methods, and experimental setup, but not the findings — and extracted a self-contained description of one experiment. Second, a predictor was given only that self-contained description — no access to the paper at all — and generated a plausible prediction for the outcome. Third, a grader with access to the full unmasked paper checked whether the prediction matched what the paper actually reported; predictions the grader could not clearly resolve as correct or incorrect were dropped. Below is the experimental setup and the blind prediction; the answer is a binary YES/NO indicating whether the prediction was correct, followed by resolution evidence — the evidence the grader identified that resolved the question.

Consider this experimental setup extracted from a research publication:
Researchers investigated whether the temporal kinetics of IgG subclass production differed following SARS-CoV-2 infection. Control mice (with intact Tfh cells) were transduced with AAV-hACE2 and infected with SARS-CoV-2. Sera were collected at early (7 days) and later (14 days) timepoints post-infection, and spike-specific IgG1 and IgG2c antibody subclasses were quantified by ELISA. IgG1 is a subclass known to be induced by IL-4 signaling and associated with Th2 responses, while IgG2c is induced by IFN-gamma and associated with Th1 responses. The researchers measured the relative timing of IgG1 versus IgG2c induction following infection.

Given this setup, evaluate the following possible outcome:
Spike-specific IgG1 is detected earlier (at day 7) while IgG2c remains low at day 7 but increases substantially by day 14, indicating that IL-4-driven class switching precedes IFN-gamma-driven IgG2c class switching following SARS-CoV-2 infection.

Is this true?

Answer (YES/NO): NO